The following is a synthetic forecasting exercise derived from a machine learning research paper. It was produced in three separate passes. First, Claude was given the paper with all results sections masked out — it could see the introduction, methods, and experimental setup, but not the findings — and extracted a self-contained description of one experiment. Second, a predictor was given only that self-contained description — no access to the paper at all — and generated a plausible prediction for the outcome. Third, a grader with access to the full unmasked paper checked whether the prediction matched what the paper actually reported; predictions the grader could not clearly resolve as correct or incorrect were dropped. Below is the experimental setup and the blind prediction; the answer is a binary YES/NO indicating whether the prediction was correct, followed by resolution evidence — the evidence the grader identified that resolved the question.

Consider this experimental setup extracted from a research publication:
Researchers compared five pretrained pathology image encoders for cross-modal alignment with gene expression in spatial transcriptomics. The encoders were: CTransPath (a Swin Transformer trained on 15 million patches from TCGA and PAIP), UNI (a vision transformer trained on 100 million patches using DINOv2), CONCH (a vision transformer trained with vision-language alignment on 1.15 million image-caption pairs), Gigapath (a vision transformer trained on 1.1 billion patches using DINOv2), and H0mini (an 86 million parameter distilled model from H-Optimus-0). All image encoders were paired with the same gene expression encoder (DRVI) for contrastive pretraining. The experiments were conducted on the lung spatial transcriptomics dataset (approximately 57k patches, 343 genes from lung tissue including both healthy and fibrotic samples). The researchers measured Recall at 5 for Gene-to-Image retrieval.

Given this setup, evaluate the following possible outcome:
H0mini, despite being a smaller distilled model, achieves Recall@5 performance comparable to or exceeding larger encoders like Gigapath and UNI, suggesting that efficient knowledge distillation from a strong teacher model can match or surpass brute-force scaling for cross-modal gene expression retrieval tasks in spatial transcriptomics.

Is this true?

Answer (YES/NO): NO